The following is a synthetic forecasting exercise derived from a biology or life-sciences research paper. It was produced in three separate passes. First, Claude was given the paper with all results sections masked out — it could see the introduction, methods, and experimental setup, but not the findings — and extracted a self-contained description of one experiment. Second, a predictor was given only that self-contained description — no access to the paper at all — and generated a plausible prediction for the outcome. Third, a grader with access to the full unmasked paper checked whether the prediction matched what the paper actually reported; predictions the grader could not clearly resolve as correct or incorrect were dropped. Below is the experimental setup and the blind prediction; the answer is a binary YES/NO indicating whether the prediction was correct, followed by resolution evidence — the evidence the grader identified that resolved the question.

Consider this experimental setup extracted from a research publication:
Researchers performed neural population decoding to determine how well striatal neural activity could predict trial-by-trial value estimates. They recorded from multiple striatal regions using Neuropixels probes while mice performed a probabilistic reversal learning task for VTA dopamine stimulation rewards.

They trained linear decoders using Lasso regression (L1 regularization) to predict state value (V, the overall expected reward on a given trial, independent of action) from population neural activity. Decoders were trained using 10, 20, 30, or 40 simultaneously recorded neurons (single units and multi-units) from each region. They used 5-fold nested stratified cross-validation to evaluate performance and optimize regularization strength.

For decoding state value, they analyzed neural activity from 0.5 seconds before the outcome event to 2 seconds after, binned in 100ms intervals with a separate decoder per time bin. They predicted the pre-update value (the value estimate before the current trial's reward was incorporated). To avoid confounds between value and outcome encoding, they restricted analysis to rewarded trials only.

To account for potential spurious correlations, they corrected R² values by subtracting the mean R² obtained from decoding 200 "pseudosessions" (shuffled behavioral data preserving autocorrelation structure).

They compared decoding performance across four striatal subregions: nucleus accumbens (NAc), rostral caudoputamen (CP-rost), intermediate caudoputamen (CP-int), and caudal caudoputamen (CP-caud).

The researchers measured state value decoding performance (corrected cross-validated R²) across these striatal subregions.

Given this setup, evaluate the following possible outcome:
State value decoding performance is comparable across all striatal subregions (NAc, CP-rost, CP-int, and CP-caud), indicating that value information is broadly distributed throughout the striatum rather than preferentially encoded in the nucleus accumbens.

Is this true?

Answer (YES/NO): NO